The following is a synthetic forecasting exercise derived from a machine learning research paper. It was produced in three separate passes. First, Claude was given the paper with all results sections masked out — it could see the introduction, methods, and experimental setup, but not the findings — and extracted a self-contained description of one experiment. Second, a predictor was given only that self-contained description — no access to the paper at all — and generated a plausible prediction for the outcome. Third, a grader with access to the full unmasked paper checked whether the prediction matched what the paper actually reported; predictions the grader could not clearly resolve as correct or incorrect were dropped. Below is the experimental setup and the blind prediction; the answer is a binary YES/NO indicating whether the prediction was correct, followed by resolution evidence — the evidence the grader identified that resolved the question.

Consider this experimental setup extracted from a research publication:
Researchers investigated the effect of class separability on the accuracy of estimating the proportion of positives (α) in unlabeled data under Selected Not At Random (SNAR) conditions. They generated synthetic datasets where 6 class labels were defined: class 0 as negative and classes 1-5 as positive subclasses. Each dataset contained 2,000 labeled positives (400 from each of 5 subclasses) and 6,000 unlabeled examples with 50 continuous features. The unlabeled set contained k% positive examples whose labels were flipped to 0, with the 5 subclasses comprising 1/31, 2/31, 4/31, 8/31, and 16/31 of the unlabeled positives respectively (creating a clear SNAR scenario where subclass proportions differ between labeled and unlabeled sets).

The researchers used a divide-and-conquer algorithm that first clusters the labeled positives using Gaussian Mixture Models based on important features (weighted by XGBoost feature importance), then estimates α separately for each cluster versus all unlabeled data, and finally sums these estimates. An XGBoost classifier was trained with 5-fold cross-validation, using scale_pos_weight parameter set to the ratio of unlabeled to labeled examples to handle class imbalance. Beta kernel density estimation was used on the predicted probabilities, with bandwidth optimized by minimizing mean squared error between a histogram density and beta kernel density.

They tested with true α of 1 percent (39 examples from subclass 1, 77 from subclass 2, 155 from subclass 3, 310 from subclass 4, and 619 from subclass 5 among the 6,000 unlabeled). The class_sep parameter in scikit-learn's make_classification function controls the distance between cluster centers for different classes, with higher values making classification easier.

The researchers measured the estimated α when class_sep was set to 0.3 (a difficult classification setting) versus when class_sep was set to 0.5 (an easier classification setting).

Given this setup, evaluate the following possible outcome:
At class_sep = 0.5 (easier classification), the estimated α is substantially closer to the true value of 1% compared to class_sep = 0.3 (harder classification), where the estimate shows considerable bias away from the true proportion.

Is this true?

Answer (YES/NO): YES